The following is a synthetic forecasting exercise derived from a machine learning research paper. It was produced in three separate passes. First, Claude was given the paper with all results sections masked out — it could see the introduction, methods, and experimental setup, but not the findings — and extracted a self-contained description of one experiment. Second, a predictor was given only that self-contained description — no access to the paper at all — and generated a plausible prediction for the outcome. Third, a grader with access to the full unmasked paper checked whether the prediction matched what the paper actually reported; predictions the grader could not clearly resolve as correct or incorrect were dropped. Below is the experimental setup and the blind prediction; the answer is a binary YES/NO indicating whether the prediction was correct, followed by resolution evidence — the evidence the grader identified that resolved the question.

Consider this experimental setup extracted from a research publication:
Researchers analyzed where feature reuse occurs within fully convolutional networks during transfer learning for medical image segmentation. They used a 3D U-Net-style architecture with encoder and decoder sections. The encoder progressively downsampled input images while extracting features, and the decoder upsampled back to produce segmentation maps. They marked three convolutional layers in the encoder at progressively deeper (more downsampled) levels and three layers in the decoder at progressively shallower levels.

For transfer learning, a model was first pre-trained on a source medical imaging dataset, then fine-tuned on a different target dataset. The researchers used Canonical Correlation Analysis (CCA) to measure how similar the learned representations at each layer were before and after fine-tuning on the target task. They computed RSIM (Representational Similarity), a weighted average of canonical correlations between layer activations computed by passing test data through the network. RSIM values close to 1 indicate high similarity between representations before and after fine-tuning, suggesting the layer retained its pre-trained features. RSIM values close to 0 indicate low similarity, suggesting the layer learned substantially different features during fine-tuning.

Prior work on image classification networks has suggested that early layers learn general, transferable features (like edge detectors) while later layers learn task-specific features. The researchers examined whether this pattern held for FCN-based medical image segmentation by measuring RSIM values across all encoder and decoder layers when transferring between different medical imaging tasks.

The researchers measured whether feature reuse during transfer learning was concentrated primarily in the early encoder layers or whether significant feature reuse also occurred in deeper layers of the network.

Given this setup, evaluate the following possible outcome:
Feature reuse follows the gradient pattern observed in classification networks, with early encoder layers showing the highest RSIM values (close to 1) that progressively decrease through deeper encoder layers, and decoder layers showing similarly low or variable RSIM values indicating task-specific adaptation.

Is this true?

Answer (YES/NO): NO